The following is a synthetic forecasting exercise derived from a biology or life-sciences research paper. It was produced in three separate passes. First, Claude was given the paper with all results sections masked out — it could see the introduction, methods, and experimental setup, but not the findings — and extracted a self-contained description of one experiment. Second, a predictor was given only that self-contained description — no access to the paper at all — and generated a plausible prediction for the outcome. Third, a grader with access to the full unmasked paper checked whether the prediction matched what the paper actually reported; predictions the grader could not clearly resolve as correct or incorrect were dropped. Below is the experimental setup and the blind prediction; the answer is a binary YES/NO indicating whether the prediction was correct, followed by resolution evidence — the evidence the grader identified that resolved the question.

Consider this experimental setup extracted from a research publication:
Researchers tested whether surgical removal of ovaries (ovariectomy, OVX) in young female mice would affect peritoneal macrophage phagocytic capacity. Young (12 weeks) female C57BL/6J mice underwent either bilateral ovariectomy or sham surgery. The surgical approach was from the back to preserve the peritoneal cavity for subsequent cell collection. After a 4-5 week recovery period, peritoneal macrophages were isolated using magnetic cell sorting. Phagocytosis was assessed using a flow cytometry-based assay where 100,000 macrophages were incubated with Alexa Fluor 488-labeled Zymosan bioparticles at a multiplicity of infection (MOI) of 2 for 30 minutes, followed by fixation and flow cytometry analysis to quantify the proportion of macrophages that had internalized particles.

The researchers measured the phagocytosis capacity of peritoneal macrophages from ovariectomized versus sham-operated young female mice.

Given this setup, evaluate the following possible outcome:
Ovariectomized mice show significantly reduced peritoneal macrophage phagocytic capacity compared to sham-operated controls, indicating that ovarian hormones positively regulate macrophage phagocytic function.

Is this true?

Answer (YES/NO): YES